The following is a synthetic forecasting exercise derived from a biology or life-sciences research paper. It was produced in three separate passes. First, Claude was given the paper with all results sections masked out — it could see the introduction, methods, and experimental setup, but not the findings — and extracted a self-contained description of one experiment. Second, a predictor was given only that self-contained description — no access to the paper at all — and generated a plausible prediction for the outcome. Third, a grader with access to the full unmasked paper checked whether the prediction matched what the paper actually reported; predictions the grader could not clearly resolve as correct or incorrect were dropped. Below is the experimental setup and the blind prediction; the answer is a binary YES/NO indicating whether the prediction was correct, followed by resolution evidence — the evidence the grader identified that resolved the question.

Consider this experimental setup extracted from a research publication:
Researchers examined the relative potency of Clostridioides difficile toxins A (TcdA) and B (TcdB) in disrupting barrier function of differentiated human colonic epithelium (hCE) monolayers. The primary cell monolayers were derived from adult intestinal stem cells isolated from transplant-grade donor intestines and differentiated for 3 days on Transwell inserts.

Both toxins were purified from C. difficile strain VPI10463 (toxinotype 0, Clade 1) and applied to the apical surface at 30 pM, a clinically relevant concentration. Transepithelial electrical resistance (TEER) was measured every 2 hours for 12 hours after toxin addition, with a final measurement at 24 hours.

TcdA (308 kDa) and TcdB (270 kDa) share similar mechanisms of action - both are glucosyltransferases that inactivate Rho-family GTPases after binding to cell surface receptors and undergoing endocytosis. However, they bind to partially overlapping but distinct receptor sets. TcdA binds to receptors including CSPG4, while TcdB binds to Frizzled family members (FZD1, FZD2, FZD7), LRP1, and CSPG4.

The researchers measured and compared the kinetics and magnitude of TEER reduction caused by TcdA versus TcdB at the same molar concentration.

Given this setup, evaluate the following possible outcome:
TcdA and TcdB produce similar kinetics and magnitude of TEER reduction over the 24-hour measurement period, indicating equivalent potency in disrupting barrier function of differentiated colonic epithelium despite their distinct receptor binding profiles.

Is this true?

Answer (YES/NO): NO